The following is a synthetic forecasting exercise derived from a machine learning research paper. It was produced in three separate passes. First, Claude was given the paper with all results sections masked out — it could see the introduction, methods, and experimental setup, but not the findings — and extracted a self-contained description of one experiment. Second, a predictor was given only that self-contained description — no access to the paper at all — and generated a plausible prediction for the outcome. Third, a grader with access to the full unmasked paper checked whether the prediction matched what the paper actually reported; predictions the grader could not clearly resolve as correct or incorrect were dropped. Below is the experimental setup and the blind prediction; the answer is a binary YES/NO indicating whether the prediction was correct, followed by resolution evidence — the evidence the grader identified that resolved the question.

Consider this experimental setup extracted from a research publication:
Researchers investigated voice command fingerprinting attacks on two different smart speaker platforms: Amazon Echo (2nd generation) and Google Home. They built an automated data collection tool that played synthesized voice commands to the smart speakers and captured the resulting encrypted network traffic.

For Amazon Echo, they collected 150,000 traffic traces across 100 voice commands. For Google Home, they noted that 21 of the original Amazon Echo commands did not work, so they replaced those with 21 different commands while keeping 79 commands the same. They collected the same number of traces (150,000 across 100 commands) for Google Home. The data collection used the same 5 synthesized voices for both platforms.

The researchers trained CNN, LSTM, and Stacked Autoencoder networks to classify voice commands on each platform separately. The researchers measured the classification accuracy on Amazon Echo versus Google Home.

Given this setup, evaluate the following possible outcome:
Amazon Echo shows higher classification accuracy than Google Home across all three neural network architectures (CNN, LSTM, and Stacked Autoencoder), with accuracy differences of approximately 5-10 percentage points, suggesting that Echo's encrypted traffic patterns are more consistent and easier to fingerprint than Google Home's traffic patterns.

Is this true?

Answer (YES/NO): NO